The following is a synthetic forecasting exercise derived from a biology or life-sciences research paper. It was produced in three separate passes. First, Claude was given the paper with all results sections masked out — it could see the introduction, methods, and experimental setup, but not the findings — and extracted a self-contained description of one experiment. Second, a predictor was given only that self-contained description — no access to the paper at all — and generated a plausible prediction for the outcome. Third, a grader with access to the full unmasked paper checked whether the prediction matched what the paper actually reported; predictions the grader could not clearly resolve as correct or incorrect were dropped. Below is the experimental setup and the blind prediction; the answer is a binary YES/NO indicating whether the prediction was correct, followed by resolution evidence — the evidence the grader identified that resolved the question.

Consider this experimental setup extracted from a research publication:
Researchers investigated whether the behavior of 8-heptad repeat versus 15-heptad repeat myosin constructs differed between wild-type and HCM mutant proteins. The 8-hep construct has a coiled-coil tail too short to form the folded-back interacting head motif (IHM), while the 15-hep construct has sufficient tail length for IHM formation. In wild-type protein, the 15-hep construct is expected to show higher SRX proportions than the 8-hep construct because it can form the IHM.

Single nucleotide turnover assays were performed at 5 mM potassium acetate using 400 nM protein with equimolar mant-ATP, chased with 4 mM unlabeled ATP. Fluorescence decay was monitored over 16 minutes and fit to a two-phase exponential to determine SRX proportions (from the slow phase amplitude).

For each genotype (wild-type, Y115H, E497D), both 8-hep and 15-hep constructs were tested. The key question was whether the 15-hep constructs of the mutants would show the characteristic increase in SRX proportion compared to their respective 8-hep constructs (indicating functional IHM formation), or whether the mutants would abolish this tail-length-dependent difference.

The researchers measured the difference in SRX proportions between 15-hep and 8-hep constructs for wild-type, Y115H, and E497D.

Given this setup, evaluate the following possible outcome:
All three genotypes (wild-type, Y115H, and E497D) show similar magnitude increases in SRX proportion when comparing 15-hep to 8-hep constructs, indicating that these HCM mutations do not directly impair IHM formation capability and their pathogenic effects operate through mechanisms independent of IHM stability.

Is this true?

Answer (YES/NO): NO